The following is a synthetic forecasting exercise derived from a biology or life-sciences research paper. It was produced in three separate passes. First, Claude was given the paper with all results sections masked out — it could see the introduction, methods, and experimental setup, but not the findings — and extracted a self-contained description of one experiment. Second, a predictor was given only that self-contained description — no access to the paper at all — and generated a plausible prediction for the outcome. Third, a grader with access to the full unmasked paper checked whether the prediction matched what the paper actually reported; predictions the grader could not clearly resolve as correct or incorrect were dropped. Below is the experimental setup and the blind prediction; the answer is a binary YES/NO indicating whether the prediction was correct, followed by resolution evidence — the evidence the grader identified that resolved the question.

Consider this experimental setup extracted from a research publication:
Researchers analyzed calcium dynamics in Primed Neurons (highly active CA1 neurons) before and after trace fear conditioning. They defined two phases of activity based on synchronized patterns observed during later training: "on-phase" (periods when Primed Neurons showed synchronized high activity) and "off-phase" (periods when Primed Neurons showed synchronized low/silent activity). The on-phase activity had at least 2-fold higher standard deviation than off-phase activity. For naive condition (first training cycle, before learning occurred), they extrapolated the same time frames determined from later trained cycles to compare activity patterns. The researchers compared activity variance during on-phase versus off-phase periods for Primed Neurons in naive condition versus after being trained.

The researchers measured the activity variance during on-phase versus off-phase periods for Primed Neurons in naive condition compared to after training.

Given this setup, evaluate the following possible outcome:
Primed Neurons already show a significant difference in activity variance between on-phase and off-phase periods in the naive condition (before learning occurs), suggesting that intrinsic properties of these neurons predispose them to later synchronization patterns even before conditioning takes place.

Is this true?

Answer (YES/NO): NO